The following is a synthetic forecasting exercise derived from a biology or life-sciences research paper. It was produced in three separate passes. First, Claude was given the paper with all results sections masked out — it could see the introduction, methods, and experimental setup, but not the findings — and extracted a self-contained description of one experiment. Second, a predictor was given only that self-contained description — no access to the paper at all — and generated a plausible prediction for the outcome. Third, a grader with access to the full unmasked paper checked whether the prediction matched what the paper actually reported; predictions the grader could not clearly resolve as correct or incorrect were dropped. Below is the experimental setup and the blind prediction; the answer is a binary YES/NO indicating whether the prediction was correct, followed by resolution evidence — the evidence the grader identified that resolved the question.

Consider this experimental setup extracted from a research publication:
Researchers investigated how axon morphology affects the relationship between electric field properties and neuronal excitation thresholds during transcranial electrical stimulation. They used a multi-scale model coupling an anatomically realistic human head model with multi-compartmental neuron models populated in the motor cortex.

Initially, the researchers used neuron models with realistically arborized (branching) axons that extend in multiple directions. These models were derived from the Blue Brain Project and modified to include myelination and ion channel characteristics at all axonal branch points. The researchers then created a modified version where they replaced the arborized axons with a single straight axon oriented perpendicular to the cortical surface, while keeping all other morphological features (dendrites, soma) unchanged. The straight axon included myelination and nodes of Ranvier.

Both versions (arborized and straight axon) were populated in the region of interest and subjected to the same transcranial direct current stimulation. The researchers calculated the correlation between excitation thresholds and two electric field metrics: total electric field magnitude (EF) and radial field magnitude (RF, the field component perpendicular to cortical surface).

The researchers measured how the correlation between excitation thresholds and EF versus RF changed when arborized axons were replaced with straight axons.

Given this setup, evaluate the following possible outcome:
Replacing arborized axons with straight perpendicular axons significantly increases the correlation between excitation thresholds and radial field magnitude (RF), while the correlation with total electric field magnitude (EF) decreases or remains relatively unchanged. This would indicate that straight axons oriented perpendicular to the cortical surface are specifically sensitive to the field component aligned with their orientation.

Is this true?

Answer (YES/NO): YES